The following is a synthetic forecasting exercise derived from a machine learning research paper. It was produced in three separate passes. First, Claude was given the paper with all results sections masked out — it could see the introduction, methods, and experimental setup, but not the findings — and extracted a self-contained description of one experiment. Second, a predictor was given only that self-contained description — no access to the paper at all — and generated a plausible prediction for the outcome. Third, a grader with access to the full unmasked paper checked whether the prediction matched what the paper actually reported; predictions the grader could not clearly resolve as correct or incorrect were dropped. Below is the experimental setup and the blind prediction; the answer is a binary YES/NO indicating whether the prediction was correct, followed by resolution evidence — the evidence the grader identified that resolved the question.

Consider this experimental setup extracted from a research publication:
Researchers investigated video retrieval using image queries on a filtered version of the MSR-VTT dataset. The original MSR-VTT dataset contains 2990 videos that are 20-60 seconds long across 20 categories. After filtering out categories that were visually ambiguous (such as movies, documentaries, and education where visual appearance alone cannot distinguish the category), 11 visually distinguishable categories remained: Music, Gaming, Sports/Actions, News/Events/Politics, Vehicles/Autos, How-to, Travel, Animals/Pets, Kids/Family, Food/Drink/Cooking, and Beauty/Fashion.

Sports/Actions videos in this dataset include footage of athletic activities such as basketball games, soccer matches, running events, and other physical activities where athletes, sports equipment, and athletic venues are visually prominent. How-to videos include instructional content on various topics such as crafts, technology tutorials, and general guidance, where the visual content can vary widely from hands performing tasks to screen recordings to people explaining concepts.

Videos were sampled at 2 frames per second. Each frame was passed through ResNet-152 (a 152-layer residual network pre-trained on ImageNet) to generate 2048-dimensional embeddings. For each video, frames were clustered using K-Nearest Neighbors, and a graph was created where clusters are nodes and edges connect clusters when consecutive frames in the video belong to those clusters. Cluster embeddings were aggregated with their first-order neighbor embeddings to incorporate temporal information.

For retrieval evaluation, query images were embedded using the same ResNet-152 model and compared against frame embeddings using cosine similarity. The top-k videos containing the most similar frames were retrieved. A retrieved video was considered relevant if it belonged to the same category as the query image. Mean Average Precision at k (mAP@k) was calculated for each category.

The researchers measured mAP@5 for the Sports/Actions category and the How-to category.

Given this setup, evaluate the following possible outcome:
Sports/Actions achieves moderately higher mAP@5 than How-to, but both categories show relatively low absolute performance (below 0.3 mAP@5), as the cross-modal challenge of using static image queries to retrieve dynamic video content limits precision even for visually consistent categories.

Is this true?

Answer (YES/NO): NO